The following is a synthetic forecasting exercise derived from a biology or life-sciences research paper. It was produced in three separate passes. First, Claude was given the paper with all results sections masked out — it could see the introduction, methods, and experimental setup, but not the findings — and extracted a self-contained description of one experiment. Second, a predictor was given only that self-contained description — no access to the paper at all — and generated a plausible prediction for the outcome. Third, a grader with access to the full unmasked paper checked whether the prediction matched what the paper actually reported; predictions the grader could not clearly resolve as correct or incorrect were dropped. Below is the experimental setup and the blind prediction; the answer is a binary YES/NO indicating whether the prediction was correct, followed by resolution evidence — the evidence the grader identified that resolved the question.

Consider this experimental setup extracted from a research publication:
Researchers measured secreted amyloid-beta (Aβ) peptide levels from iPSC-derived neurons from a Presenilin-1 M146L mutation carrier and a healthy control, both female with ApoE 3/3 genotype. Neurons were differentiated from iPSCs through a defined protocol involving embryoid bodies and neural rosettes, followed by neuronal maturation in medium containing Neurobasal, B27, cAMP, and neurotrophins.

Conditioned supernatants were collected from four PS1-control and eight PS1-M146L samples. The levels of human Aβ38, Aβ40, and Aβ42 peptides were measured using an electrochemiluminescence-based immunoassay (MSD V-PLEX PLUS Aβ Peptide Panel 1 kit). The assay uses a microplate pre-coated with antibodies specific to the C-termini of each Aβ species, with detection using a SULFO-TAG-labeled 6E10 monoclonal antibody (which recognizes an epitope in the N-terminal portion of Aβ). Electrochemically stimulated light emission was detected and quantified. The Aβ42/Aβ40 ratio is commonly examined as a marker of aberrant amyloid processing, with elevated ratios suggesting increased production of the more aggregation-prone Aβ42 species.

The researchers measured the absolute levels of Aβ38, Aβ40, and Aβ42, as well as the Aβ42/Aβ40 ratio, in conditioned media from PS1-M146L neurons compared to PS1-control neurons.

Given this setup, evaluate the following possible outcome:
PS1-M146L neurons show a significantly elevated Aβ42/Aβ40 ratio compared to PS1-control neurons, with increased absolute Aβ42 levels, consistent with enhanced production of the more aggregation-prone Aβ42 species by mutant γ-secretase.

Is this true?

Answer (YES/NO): NO